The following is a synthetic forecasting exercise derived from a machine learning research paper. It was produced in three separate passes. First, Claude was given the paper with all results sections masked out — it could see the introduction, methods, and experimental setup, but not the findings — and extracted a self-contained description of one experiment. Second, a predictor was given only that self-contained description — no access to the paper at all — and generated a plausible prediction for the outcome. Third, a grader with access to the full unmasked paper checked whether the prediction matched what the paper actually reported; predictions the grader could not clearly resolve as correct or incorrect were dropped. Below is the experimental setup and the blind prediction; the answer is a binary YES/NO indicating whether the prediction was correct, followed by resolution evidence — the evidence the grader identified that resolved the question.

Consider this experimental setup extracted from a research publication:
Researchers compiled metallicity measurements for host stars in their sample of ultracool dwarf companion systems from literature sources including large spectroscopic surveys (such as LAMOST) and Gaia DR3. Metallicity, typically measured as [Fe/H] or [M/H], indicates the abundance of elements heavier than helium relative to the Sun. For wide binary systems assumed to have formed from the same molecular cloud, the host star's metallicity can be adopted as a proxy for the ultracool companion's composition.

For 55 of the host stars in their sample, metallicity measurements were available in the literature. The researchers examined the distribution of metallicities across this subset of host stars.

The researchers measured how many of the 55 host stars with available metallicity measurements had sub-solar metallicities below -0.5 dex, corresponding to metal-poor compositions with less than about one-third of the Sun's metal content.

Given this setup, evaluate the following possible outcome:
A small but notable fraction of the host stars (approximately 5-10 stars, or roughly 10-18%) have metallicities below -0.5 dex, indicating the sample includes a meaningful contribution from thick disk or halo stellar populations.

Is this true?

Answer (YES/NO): NO